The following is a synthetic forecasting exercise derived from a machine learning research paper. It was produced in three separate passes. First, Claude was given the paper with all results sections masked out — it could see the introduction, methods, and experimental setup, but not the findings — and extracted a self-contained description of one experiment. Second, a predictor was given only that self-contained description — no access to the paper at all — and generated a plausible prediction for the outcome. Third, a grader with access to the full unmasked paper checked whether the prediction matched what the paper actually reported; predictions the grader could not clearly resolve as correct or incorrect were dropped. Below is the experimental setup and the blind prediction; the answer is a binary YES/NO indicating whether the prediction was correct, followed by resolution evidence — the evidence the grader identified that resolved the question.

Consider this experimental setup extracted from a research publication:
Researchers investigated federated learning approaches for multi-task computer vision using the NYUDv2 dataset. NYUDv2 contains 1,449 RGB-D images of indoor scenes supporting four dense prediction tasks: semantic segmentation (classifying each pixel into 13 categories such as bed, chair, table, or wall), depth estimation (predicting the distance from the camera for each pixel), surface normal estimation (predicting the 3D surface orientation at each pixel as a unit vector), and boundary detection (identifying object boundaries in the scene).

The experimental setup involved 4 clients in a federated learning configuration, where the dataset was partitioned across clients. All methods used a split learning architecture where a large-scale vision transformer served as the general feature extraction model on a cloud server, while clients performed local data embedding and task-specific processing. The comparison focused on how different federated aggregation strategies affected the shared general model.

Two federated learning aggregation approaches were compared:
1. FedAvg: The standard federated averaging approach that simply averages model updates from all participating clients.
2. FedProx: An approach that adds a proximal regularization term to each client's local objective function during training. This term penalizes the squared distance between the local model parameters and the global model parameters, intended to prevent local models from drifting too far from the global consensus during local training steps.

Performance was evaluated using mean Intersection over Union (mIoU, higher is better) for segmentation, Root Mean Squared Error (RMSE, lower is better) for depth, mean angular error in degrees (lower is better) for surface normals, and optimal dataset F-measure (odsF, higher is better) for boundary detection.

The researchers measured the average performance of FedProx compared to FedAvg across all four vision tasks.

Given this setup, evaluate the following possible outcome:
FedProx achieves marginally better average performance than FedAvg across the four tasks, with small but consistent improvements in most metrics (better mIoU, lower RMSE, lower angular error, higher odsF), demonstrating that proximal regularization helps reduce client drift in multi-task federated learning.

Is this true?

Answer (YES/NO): NO